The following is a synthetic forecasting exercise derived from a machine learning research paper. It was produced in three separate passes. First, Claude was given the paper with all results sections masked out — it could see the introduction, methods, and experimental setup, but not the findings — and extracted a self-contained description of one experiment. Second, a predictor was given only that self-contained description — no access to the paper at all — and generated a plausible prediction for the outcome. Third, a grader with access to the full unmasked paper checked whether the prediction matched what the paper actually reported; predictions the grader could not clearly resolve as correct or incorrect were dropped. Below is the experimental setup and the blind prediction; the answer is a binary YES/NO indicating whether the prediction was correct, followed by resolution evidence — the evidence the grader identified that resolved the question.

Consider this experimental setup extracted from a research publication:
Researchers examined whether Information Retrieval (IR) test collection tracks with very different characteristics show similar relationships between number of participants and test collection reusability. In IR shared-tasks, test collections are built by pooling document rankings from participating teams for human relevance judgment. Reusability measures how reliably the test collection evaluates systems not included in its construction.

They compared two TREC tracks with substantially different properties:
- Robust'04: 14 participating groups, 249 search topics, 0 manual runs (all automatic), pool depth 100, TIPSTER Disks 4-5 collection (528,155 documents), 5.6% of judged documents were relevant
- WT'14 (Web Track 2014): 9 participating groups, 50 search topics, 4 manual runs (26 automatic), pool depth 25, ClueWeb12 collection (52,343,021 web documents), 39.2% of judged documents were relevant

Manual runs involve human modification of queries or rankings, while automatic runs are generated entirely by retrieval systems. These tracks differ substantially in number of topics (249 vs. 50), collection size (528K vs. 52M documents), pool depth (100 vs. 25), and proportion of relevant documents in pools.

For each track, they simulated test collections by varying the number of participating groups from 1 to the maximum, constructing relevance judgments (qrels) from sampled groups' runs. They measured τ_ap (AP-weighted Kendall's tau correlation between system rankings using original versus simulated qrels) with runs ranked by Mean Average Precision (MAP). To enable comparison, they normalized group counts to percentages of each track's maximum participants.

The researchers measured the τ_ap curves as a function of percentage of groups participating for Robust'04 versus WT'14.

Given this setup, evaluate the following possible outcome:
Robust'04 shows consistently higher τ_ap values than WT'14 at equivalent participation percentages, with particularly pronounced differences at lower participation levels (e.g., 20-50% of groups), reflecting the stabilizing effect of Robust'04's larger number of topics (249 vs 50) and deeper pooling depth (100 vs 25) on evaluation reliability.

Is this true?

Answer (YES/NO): NO